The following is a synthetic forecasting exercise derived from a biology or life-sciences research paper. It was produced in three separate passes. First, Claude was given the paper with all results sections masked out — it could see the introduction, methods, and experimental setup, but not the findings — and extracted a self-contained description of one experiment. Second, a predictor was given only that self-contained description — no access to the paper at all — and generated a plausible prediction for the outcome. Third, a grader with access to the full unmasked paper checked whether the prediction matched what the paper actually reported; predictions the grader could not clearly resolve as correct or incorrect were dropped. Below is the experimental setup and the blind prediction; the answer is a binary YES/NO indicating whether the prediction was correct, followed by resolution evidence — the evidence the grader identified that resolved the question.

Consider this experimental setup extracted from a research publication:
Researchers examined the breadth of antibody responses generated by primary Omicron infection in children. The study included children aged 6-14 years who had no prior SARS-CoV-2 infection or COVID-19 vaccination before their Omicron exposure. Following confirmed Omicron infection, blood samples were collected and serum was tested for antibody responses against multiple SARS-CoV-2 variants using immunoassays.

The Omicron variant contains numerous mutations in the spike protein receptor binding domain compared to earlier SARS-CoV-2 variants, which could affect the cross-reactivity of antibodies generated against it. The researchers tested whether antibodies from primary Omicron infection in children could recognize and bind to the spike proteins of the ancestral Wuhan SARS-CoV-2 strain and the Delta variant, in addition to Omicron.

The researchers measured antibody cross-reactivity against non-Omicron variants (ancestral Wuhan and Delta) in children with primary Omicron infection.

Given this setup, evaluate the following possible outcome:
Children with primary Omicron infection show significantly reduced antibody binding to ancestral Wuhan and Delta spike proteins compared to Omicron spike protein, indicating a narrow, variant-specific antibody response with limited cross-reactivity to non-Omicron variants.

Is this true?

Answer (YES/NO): NO